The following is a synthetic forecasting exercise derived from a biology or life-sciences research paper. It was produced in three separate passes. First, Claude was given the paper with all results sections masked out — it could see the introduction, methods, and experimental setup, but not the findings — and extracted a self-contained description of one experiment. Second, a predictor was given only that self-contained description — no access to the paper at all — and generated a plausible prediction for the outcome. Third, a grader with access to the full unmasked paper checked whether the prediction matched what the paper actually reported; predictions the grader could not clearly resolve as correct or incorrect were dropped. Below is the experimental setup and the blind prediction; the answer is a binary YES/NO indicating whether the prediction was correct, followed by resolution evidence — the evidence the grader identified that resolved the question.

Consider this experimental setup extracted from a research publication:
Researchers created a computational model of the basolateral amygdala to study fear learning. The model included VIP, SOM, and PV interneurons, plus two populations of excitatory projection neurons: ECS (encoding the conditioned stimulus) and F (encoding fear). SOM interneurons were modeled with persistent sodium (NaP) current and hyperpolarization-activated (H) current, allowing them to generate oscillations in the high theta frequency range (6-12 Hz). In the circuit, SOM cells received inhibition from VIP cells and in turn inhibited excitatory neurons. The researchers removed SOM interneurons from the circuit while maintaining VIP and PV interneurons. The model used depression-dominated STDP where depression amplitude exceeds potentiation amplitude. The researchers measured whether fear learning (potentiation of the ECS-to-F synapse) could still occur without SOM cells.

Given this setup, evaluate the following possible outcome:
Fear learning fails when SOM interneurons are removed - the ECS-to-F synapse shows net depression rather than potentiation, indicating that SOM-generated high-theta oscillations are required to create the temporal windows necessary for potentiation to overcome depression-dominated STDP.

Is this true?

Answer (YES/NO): NO